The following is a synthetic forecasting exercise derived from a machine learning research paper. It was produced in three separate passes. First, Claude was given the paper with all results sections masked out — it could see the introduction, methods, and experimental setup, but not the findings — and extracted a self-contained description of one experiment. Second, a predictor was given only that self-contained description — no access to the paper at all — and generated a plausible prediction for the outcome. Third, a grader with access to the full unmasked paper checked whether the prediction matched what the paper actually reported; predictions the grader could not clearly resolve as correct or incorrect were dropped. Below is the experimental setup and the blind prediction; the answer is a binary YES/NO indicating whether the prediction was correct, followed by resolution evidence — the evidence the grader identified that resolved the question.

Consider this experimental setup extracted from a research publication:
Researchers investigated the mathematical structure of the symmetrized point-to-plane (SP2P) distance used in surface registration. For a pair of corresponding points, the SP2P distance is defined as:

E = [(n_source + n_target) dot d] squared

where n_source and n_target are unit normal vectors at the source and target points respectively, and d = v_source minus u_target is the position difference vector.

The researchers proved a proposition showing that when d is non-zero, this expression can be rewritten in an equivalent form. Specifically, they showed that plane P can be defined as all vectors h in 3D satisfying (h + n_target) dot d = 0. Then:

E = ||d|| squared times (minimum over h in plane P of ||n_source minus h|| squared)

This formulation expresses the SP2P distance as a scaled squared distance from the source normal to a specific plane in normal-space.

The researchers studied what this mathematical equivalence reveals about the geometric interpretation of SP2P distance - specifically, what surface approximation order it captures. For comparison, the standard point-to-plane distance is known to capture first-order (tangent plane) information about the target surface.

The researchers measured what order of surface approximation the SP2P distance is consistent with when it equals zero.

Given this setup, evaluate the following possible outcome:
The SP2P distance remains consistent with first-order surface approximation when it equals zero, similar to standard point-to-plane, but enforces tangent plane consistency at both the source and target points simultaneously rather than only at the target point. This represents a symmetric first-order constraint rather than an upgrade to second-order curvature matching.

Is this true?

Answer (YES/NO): NO